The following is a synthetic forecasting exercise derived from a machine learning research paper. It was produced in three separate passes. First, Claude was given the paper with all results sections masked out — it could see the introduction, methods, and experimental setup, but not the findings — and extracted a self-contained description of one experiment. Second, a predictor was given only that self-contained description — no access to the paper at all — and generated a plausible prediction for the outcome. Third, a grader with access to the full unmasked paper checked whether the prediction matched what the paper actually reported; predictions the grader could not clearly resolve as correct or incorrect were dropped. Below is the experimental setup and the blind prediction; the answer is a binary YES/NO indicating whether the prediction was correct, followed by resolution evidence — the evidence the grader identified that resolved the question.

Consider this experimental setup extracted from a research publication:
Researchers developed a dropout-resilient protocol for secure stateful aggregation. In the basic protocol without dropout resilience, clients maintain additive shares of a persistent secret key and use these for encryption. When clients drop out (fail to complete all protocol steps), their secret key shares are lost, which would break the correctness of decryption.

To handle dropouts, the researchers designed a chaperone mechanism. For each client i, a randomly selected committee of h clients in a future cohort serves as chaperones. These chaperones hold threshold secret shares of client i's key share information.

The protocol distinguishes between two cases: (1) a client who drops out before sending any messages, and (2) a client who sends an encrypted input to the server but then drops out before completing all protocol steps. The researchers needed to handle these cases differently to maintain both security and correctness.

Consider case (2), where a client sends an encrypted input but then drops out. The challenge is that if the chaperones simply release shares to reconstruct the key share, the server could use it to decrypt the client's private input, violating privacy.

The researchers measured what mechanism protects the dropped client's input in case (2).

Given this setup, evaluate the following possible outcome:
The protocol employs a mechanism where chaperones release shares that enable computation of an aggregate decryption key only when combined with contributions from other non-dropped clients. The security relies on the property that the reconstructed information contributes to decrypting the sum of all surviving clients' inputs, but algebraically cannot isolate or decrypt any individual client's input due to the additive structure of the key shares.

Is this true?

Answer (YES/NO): NO